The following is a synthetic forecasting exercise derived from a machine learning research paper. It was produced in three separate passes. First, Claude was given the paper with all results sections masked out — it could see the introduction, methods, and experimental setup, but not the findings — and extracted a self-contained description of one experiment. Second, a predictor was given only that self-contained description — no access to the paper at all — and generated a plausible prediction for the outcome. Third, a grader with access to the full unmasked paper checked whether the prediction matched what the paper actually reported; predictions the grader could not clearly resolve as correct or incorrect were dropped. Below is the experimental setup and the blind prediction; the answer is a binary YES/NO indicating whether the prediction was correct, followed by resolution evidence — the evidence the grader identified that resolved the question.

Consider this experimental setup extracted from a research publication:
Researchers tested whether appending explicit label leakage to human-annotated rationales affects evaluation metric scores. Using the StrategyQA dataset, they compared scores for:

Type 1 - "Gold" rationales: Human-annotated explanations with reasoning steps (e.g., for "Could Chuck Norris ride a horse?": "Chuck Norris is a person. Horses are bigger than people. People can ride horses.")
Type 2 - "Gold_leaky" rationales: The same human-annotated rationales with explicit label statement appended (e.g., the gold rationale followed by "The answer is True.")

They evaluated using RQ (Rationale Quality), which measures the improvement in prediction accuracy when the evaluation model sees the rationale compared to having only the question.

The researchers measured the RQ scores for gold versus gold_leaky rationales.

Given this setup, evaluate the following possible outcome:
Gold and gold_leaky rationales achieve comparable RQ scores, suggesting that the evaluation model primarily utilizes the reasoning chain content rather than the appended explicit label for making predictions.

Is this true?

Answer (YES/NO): NO